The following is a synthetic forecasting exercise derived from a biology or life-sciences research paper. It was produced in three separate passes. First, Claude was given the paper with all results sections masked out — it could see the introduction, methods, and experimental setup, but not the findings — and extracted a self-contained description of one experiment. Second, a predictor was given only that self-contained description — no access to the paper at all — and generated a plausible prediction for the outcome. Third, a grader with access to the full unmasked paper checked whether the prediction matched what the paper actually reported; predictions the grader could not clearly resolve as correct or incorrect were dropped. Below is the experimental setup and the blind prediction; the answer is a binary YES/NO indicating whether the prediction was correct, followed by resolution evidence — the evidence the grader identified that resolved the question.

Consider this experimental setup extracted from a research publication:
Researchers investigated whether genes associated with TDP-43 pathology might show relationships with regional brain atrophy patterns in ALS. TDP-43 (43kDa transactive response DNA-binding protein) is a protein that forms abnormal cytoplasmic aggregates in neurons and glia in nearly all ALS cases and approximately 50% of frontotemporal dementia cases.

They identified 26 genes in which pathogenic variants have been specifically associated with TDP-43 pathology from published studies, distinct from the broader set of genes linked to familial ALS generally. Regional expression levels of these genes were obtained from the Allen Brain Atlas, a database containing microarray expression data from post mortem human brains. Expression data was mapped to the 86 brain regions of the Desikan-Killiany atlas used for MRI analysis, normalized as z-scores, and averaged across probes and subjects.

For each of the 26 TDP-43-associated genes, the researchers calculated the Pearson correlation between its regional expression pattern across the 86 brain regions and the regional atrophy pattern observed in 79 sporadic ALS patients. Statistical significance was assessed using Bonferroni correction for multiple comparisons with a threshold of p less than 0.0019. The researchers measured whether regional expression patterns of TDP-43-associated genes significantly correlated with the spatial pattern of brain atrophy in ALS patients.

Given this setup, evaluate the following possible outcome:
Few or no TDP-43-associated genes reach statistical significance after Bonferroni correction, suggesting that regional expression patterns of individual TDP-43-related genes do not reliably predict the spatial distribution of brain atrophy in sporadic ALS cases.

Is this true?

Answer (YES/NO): YES